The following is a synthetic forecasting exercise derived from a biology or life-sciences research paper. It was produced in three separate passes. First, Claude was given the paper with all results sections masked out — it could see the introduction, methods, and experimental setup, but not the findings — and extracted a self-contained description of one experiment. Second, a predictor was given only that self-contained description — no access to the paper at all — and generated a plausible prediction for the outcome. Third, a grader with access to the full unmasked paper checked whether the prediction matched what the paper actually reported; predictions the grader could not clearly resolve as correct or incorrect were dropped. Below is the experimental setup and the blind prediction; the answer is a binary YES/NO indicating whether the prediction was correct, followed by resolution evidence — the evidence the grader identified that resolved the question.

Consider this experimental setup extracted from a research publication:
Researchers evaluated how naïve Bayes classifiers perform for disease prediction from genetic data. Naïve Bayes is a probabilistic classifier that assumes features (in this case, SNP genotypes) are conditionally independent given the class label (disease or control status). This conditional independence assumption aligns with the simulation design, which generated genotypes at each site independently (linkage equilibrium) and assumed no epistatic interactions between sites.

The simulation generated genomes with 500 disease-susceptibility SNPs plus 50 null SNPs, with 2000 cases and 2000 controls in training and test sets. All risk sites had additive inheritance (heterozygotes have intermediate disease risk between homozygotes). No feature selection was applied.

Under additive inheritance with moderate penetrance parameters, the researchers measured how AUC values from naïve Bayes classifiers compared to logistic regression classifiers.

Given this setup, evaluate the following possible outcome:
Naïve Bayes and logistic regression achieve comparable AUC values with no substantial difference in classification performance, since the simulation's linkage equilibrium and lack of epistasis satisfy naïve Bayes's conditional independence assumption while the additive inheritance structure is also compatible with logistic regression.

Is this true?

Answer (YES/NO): YES